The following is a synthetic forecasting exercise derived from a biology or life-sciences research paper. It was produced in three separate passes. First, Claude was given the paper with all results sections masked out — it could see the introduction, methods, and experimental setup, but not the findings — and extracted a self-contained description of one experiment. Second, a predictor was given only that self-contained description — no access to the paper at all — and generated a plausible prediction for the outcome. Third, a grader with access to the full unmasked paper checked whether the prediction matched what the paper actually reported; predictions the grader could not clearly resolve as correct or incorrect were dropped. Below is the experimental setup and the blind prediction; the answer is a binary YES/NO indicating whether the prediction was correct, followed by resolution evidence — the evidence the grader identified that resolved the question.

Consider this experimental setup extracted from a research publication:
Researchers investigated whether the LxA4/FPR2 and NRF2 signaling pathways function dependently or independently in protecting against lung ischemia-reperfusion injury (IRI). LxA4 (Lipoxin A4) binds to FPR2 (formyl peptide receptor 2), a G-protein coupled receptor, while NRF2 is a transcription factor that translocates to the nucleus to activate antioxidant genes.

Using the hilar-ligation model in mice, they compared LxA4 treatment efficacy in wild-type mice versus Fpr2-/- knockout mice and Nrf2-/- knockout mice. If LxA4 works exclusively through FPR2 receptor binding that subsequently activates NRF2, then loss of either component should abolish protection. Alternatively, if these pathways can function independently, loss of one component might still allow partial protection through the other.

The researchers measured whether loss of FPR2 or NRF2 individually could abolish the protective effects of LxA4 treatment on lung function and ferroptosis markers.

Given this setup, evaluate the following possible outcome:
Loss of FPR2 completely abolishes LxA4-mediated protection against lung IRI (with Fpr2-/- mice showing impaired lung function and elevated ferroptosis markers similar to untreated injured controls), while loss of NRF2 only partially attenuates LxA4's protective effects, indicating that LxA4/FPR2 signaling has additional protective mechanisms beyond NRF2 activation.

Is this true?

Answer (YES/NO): NO